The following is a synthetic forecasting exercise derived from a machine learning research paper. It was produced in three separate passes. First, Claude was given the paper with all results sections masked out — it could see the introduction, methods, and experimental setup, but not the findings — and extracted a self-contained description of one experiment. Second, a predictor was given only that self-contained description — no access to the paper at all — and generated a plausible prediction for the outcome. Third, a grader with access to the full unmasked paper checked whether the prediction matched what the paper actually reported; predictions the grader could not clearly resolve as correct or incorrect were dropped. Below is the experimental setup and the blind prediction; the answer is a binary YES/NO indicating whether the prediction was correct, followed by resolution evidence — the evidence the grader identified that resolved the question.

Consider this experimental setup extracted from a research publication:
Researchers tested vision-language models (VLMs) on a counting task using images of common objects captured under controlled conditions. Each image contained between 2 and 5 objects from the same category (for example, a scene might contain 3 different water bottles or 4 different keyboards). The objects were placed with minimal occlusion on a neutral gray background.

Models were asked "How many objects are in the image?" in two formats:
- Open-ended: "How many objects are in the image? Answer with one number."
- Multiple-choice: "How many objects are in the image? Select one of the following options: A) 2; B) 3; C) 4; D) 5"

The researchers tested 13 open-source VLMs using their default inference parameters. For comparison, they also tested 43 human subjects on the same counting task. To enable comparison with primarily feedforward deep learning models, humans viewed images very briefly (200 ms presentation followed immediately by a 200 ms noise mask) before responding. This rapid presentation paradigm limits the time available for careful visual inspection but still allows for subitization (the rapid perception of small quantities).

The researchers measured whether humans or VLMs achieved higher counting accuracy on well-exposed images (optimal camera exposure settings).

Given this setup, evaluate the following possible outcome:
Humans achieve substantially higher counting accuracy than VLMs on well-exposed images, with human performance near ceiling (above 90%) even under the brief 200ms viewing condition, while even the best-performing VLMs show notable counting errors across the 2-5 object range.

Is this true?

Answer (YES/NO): NO